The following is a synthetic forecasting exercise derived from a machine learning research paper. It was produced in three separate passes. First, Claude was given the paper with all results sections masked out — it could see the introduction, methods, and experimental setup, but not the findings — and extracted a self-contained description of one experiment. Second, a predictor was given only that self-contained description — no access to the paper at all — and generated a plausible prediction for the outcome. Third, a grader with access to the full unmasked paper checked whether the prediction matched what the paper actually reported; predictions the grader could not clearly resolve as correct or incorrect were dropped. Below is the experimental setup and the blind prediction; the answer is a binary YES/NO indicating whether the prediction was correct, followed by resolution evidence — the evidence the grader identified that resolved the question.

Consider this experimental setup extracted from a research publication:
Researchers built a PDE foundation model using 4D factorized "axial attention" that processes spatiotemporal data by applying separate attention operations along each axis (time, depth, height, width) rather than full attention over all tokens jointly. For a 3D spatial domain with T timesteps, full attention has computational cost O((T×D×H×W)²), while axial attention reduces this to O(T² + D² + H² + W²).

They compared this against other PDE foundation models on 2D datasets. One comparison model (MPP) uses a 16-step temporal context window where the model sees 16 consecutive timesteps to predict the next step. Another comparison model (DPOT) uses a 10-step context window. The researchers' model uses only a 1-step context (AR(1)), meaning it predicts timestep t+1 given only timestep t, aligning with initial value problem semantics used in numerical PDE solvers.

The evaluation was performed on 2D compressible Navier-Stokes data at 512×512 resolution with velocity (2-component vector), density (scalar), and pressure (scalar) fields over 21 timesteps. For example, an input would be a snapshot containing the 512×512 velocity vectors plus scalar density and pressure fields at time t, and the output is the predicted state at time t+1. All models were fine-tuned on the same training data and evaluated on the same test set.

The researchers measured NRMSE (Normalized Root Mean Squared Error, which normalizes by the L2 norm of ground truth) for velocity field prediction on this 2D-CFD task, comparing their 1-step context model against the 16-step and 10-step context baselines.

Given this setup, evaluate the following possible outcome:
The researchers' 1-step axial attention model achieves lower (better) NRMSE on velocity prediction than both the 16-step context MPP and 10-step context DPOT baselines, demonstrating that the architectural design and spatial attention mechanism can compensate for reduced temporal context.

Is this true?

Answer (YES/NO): NO